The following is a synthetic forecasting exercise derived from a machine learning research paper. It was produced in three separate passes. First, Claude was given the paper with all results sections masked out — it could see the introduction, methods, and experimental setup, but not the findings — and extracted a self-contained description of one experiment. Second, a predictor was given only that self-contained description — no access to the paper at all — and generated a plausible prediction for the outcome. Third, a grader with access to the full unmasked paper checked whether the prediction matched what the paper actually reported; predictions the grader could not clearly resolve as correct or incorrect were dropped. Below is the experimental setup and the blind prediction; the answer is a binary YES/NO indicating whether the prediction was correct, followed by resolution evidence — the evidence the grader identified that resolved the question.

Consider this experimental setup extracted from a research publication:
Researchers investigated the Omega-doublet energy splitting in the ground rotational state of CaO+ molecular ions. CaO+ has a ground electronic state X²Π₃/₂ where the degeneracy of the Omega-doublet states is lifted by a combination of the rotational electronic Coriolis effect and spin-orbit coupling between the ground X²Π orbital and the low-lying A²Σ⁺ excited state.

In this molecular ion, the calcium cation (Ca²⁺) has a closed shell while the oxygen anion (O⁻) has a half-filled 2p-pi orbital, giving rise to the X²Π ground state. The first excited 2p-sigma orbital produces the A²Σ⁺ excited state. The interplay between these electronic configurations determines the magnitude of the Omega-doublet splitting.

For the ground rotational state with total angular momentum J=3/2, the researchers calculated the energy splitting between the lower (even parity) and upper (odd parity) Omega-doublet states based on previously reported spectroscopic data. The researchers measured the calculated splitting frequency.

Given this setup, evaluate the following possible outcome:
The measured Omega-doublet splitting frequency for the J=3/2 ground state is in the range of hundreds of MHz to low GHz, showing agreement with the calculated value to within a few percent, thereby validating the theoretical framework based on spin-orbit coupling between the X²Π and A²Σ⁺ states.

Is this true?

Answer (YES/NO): NO